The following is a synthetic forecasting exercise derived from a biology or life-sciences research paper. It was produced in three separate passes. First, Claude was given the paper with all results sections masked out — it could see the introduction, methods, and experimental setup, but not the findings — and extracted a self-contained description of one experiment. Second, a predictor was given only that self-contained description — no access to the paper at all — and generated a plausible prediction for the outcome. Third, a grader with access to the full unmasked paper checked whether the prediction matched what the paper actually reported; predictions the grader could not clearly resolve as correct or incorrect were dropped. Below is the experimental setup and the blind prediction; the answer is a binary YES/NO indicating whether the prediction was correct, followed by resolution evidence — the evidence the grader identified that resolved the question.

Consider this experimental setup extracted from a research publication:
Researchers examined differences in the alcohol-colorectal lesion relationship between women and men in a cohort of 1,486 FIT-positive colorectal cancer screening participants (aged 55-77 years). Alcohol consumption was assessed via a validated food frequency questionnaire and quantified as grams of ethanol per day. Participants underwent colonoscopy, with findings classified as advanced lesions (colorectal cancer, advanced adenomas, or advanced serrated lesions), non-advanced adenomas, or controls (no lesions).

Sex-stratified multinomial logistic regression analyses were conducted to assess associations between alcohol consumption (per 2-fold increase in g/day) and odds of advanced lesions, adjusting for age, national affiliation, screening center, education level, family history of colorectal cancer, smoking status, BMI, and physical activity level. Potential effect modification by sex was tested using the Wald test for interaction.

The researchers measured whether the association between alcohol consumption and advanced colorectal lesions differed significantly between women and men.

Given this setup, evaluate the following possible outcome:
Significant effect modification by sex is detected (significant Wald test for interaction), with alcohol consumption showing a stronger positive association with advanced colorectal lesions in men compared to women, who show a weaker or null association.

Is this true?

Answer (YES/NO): NO